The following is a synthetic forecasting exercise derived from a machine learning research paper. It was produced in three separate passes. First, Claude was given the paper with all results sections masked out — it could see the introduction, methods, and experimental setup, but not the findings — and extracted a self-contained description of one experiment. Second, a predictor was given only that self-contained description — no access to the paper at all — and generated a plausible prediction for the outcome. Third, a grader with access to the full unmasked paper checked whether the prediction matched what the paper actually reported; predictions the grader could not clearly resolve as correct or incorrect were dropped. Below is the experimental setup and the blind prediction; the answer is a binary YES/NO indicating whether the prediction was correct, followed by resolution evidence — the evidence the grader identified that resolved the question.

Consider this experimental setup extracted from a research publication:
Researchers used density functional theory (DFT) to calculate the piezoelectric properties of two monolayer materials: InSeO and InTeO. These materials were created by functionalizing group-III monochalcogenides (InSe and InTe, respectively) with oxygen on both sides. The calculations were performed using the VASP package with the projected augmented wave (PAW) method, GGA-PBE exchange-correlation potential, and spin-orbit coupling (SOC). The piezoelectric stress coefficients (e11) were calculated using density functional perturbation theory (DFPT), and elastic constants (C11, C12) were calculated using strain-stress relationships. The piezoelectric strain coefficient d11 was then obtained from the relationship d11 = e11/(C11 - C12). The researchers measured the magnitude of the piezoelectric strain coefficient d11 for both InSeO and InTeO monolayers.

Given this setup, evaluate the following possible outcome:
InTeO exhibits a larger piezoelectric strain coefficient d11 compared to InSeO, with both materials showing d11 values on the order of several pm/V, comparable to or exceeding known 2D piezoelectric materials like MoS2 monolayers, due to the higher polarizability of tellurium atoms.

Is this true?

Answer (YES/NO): NO